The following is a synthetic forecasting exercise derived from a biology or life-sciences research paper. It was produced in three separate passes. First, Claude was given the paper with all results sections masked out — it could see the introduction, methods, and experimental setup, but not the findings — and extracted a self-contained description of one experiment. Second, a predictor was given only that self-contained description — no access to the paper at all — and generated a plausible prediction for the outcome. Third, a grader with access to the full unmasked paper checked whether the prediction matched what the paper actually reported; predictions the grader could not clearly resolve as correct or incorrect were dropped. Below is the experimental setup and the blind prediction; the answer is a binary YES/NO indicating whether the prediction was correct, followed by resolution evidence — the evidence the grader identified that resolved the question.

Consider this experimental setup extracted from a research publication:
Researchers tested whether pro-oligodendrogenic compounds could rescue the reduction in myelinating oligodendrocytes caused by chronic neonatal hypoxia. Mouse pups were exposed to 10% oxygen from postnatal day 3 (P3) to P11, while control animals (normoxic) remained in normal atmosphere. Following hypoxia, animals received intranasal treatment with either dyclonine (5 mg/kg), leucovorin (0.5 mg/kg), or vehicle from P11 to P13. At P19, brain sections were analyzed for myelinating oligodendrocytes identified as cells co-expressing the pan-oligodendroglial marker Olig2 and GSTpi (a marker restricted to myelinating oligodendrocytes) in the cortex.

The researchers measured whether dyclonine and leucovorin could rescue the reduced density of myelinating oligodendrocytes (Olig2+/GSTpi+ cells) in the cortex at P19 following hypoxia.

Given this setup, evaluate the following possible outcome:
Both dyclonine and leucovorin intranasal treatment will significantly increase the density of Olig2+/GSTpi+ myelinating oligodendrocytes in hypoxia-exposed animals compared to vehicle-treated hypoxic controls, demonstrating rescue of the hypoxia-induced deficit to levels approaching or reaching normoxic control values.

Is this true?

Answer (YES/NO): NO